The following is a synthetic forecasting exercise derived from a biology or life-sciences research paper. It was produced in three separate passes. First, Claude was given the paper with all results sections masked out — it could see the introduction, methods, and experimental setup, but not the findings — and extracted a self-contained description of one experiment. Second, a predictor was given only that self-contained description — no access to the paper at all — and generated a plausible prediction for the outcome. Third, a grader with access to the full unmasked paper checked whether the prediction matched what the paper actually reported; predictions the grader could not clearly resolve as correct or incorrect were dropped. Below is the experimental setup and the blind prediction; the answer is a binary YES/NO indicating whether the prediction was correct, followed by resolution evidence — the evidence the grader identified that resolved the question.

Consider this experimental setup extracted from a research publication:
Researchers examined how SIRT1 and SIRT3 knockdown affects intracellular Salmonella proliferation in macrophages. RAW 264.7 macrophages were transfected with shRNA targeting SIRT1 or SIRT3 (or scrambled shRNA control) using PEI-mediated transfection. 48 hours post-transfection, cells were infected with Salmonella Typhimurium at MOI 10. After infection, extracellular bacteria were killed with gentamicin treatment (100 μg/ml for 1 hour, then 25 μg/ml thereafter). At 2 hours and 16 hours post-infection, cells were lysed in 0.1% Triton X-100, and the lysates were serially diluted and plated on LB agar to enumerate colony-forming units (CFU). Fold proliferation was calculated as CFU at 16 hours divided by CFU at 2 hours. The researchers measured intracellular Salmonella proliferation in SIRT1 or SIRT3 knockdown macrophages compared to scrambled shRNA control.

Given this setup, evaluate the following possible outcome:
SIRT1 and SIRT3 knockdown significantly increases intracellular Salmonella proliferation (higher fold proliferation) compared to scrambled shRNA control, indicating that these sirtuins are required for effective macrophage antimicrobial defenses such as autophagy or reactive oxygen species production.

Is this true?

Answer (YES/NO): NO